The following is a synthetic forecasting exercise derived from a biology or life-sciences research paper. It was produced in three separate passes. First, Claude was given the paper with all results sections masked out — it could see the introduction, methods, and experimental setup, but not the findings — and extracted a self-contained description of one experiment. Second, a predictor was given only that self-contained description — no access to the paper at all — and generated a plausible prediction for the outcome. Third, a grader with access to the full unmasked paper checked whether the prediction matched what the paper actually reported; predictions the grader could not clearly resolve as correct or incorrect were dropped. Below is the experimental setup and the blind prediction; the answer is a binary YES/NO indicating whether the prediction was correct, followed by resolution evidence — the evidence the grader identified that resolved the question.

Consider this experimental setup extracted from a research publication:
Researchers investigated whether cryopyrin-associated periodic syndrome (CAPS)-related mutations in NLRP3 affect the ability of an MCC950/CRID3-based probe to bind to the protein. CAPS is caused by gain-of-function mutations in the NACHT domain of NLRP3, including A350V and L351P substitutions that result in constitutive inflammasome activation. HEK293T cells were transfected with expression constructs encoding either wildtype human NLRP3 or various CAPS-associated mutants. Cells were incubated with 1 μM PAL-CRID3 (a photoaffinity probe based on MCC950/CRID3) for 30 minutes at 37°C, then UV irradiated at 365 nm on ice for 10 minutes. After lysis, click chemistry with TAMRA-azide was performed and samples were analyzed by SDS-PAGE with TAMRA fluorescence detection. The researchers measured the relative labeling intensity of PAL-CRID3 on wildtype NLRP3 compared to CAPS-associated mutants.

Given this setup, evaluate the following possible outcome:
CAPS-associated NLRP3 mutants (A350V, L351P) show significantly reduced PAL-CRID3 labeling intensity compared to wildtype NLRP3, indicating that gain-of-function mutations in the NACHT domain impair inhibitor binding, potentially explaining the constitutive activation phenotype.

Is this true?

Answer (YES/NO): NO